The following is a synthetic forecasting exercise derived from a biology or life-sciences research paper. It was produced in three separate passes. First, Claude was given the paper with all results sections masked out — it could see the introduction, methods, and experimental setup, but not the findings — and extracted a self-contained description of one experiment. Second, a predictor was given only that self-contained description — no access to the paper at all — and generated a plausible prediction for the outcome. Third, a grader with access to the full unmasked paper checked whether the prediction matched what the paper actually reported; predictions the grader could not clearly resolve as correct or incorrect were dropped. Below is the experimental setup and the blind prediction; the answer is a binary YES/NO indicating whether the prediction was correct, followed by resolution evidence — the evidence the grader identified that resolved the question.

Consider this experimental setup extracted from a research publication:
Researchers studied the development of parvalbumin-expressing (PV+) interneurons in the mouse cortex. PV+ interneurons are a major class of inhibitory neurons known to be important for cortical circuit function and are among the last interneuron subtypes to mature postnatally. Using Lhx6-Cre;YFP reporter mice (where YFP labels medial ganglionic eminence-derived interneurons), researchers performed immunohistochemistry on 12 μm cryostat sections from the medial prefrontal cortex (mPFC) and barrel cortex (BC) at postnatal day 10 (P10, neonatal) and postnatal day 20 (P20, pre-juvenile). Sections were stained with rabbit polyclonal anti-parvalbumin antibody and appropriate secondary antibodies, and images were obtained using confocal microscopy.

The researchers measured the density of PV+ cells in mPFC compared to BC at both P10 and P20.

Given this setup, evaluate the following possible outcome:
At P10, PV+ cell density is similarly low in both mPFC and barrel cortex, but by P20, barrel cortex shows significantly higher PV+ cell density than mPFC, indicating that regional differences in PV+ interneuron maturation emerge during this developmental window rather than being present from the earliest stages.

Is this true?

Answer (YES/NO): NO